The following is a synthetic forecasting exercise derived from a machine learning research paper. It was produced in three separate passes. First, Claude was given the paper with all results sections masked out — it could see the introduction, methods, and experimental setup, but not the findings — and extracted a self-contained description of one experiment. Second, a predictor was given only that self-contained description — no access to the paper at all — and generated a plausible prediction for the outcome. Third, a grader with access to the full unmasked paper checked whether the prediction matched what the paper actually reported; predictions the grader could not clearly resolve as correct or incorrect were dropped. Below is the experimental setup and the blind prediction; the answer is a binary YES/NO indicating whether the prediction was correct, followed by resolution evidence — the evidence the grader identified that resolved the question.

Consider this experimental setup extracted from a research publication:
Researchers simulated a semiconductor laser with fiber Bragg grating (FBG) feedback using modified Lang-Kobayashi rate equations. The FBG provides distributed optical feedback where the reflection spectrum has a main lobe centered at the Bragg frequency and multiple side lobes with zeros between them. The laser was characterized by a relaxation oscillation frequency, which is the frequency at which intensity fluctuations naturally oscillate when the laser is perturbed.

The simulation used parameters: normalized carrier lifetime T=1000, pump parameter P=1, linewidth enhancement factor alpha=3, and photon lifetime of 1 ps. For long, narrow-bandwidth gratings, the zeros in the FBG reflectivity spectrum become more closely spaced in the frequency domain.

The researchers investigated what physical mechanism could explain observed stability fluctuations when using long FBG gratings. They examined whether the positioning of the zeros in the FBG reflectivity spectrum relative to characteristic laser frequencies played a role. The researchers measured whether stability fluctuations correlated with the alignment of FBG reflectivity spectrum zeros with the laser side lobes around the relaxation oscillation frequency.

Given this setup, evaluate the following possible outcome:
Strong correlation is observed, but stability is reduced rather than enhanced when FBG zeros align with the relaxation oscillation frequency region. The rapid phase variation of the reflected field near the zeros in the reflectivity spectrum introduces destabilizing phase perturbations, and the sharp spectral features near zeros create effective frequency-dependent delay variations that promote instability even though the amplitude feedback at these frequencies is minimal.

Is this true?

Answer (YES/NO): NO